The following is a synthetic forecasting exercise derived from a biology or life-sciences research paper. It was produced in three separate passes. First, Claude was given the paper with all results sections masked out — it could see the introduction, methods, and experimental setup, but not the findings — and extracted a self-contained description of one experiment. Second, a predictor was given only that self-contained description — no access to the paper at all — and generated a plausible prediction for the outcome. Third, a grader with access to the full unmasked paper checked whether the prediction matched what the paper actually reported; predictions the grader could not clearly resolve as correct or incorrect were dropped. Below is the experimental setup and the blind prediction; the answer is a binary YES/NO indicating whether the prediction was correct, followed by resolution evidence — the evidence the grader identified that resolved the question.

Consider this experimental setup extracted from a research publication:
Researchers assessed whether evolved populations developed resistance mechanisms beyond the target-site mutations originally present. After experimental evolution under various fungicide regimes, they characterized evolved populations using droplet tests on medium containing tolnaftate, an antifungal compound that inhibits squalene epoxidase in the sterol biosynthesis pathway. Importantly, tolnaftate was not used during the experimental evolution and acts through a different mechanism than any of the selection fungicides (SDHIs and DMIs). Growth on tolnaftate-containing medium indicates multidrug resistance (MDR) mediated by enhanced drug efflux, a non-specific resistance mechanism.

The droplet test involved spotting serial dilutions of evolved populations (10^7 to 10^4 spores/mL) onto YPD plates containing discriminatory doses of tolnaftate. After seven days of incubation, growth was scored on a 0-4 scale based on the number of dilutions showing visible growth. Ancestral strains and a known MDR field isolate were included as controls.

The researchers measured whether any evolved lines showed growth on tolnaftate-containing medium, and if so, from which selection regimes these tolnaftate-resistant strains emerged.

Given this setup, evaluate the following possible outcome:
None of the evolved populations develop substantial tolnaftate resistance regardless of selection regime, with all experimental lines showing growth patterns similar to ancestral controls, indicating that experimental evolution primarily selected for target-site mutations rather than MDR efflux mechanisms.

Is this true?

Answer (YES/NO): NO